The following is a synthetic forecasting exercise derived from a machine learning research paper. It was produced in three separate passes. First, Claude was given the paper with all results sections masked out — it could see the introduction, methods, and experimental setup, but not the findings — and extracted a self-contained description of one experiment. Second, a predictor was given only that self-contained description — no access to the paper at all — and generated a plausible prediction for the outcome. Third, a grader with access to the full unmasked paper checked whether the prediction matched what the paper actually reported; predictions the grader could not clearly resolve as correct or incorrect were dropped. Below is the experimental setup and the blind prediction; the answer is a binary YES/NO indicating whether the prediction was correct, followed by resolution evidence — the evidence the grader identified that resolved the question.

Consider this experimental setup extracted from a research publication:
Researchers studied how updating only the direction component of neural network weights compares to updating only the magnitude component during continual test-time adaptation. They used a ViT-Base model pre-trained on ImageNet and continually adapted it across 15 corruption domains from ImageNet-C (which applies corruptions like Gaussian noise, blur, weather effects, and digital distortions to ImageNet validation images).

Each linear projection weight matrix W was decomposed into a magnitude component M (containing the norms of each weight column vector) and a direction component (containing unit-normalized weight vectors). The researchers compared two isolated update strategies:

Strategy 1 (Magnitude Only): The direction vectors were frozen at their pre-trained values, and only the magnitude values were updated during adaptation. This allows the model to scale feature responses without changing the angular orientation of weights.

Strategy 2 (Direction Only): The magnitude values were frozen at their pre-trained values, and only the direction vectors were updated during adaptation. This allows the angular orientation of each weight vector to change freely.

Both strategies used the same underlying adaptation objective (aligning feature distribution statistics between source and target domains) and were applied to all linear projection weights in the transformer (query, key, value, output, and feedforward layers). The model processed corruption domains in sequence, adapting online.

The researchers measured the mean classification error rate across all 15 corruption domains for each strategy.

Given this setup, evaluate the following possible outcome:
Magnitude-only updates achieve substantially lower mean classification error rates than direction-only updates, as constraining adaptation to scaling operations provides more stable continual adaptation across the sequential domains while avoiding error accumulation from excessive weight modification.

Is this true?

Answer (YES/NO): YES